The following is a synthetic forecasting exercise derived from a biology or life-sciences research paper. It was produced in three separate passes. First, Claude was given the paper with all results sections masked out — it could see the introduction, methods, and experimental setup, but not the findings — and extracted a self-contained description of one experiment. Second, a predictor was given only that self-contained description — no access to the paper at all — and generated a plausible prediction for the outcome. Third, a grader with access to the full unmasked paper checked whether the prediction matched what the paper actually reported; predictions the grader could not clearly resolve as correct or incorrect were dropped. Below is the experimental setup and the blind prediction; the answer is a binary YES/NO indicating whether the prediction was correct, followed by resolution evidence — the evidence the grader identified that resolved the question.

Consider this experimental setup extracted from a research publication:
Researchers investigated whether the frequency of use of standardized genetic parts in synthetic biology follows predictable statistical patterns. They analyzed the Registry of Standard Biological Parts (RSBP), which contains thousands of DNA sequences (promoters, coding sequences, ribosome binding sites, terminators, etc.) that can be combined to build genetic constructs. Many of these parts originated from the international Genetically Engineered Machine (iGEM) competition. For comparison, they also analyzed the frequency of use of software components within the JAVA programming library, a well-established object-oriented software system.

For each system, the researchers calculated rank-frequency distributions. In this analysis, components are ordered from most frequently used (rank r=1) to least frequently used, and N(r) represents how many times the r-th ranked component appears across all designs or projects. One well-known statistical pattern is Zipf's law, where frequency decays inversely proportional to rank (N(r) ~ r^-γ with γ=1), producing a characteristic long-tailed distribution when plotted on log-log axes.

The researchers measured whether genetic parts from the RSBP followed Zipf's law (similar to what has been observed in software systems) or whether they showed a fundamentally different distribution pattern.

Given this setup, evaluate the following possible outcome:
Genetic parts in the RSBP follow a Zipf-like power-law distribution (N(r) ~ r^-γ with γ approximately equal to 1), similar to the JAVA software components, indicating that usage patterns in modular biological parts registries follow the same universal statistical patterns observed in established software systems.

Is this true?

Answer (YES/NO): YES